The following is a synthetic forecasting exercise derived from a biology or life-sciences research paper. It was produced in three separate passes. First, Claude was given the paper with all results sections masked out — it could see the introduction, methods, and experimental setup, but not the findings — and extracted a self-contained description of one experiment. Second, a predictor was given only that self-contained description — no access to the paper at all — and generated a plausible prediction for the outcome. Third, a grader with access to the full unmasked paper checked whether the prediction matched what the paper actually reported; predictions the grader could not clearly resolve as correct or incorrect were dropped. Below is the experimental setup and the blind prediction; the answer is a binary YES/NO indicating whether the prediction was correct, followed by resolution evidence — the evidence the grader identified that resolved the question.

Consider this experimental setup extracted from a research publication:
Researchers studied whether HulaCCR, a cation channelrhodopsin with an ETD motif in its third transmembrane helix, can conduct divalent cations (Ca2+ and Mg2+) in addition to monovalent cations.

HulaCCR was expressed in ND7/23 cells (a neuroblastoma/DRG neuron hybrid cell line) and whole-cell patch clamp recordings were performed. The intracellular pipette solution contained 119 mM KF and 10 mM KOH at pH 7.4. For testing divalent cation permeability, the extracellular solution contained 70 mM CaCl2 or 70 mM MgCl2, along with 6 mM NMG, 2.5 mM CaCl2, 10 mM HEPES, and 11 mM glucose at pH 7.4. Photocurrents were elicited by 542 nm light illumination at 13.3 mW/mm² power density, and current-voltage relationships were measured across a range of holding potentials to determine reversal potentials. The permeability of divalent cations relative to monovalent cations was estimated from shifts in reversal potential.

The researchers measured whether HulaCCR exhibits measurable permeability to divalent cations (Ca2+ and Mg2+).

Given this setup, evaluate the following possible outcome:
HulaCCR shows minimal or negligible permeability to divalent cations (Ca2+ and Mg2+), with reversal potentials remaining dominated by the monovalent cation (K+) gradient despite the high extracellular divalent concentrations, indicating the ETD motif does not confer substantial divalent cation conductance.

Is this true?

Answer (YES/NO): YES